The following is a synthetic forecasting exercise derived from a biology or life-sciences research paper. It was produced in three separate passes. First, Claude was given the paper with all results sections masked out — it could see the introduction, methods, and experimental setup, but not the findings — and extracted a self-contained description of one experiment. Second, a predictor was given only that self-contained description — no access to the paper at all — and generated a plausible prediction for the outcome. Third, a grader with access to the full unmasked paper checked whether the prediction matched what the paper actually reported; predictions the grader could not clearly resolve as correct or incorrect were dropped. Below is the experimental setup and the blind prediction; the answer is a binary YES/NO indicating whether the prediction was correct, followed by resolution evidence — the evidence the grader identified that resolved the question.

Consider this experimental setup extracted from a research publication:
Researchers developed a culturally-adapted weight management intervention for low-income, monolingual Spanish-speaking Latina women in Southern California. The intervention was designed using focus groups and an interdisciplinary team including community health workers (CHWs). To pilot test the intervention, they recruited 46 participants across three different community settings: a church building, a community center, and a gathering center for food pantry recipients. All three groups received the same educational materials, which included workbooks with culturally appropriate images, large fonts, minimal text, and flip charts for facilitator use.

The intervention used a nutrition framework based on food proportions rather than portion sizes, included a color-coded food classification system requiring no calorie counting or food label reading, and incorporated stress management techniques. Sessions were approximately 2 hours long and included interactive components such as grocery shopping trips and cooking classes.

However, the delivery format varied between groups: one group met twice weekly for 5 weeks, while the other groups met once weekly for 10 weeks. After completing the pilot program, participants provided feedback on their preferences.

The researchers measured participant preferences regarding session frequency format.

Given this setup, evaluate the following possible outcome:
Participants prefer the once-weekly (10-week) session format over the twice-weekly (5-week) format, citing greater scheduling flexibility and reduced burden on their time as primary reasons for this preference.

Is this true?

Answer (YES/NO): NO